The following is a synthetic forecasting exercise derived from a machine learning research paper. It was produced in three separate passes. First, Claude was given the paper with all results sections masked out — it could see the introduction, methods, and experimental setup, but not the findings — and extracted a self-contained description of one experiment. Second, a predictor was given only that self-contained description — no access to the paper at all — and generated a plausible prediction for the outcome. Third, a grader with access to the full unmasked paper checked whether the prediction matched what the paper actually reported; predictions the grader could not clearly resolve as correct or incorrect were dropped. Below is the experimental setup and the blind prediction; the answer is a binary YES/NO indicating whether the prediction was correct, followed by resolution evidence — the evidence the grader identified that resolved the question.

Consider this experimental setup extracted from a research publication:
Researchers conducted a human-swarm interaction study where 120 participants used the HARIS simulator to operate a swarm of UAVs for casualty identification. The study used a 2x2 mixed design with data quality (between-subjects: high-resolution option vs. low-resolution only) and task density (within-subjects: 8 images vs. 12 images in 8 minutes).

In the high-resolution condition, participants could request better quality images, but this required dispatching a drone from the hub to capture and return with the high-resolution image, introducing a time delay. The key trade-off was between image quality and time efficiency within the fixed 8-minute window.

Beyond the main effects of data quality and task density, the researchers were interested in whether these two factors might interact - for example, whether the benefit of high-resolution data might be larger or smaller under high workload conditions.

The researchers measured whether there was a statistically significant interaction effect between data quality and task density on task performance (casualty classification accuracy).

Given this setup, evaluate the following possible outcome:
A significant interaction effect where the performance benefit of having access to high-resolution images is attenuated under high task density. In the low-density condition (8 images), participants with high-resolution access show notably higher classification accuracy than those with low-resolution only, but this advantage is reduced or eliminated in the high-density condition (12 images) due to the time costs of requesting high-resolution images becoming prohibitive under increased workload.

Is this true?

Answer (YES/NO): NO